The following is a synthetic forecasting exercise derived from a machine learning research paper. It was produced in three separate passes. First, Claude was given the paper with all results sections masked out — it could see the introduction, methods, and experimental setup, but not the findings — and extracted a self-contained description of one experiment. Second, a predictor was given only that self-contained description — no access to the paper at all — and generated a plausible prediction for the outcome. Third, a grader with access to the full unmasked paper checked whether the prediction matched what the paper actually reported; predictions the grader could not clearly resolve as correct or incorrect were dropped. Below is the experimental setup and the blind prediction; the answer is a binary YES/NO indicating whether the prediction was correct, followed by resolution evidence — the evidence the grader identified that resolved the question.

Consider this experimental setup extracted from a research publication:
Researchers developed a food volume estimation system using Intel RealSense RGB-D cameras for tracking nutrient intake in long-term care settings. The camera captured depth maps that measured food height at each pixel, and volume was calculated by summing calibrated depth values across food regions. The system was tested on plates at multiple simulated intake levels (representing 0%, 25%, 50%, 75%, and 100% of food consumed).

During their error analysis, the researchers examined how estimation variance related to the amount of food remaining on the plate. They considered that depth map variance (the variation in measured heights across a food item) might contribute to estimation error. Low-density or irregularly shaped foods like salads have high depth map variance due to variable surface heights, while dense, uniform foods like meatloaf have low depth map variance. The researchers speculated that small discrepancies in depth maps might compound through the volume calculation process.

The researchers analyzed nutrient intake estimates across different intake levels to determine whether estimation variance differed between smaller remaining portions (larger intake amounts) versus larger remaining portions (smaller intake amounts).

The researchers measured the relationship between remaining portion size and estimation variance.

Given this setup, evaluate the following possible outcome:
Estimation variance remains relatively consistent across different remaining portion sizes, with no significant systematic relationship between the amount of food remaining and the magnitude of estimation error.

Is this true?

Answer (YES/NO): NO